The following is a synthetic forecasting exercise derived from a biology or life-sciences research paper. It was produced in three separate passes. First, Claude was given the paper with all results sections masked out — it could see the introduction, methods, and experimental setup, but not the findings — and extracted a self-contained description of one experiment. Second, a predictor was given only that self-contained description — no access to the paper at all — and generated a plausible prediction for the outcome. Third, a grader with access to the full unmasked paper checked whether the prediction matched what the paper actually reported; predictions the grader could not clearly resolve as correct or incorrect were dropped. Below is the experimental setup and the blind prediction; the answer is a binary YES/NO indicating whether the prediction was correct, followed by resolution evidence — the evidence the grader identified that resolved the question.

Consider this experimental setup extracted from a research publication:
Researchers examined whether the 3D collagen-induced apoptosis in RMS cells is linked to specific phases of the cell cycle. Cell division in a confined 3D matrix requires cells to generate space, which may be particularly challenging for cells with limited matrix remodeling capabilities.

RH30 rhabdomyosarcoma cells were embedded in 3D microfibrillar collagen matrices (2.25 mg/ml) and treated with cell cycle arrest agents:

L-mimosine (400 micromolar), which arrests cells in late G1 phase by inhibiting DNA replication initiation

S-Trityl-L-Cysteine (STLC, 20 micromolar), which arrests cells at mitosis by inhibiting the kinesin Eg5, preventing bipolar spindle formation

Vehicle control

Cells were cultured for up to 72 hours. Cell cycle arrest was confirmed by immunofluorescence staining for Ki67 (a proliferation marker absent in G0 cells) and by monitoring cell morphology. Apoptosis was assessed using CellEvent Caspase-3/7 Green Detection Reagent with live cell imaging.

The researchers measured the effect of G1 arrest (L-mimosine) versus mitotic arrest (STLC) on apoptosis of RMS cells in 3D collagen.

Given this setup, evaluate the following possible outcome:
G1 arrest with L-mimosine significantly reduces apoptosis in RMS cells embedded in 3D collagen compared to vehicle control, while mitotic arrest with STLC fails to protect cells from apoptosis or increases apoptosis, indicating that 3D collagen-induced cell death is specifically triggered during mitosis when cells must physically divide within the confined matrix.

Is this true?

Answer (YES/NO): NO